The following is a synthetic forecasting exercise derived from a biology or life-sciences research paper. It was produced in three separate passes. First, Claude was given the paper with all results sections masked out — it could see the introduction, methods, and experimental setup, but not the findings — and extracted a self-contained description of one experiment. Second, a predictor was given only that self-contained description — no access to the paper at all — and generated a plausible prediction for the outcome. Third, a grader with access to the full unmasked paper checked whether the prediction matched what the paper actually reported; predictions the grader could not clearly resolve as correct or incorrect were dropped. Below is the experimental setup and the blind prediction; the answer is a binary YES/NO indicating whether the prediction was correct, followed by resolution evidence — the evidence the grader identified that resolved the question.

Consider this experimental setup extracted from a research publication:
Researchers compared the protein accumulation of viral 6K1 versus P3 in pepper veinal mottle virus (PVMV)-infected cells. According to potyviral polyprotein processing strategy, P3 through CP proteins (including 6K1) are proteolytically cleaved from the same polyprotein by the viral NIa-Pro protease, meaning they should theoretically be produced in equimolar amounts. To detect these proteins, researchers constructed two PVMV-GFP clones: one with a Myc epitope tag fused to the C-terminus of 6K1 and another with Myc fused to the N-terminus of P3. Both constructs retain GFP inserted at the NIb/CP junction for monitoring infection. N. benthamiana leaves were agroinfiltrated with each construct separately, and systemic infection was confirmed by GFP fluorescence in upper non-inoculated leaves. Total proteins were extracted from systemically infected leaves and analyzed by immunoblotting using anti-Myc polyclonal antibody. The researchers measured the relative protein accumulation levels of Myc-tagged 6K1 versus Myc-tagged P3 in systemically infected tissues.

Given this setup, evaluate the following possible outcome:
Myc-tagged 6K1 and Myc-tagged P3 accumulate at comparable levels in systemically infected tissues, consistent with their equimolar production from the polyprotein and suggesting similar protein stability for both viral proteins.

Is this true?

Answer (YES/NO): NO